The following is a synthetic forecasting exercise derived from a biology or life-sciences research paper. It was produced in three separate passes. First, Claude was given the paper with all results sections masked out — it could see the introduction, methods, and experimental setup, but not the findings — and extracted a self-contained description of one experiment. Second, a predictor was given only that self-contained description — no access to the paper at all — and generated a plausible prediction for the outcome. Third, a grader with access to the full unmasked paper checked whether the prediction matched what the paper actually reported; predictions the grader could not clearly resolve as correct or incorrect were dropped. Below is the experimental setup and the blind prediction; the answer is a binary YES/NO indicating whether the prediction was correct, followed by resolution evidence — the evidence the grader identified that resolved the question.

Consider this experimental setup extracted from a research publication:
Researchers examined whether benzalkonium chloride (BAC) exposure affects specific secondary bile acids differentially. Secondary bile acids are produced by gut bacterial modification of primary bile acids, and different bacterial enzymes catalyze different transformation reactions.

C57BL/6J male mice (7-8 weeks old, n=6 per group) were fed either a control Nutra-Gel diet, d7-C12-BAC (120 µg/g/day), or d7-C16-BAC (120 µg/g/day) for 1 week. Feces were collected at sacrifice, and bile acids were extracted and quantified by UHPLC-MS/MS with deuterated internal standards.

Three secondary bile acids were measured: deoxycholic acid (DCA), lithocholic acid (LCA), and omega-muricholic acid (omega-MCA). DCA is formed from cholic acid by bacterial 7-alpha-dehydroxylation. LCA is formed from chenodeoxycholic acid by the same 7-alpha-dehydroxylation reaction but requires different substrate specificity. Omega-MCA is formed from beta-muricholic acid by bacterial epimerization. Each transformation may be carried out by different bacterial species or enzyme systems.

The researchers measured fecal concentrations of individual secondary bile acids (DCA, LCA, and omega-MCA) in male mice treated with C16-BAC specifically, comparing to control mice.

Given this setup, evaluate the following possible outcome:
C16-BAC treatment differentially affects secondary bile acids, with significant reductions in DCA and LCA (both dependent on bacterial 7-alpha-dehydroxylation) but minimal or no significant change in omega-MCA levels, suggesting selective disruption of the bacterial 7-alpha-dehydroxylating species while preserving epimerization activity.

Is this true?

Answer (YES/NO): NO